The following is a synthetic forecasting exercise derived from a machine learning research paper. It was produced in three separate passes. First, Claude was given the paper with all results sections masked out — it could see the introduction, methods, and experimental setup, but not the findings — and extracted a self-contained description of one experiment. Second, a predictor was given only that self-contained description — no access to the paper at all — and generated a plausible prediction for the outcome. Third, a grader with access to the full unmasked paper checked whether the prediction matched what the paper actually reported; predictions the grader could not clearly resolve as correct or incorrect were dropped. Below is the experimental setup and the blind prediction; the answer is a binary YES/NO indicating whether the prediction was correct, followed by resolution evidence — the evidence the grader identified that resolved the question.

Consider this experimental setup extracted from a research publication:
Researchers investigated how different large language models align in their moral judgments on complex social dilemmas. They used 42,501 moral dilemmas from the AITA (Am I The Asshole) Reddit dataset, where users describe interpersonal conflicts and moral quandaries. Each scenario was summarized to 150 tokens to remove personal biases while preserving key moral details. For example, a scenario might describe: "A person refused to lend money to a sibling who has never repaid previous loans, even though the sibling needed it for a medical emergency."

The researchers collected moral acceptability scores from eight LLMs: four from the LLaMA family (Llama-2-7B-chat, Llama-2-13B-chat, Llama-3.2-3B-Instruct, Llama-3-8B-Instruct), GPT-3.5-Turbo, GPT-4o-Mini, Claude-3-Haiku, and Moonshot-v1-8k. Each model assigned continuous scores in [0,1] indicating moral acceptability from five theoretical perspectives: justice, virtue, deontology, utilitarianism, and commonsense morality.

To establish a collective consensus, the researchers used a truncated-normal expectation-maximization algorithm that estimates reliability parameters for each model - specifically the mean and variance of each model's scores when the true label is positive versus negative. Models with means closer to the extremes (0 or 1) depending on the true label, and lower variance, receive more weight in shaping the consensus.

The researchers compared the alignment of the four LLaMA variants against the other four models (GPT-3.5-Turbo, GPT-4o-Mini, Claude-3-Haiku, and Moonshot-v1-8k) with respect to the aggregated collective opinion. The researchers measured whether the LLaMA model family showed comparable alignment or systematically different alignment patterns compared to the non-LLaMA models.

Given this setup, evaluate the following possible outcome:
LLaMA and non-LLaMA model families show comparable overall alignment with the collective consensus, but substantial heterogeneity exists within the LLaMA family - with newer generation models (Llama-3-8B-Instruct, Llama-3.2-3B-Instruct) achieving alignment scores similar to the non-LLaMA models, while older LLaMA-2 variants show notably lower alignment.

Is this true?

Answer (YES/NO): NO